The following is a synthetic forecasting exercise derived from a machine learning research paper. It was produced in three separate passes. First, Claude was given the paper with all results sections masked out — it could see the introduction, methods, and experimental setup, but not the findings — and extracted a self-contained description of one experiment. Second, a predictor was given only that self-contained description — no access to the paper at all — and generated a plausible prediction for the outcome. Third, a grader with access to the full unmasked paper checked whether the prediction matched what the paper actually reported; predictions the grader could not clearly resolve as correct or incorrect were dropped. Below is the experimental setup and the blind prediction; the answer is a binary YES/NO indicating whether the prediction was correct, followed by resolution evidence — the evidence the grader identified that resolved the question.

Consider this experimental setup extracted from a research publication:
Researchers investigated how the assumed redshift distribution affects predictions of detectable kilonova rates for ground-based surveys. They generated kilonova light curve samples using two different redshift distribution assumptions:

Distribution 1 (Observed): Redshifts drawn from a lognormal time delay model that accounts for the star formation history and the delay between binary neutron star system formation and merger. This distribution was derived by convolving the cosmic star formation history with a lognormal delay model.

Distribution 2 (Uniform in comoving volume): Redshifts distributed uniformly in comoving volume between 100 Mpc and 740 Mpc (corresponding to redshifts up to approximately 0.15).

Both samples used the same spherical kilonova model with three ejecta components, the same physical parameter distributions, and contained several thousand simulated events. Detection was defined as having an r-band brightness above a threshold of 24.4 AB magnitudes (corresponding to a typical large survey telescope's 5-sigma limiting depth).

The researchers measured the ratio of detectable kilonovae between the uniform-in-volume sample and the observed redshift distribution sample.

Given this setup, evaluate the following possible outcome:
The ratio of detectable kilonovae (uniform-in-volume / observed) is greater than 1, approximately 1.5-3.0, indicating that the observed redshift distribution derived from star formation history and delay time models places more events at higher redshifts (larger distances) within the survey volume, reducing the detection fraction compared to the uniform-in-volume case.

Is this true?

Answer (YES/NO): NO